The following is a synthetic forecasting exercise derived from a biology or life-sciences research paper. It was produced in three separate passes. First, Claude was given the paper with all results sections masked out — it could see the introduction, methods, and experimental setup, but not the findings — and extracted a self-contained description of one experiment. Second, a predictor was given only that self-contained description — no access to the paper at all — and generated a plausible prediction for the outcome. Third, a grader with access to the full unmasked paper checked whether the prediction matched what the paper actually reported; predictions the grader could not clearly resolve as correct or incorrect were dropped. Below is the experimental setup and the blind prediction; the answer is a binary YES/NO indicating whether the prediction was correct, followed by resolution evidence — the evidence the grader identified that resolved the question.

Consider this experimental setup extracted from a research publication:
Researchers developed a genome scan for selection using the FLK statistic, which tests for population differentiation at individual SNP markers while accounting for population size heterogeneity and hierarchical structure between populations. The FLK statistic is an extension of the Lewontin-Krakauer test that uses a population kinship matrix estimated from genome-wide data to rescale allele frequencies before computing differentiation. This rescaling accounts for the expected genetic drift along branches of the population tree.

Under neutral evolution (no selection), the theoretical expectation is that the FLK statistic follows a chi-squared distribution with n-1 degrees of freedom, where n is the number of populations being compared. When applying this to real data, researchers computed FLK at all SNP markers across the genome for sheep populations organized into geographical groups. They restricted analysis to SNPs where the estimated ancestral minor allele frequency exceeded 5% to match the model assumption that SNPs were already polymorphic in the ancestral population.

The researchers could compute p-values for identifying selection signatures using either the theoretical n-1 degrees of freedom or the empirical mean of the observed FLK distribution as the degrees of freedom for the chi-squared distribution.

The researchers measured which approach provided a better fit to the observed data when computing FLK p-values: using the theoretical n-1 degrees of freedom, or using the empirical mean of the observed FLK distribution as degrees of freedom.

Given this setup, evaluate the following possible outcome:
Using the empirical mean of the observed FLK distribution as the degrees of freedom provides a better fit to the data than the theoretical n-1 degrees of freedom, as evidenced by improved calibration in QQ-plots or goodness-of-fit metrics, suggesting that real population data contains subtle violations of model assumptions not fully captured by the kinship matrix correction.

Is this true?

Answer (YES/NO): YES